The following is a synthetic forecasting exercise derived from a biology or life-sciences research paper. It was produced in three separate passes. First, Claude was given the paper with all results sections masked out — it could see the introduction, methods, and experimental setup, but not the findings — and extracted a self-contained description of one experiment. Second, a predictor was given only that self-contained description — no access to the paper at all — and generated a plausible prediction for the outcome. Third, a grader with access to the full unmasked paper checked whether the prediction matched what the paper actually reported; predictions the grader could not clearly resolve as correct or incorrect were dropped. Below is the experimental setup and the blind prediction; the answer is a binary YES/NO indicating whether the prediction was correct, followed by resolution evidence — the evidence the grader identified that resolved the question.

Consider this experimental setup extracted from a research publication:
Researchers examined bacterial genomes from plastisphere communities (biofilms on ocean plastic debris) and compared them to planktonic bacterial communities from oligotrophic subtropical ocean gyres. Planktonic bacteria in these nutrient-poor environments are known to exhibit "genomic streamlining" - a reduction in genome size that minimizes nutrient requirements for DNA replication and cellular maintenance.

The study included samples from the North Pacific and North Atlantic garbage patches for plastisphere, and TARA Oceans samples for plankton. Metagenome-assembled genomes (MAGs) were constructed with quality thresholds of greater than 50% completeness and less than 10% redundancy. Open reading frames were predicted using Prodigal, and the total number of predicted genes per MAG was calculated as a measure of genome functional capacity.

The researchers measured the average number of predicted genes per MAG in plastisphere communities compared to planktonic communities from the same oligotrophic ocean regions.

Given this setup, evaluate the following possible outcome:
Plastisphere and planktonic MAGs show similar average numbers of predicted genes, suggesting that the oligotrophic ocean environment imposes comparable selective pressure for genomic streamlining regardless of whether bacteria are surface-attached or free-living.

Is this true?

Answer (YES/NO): NO